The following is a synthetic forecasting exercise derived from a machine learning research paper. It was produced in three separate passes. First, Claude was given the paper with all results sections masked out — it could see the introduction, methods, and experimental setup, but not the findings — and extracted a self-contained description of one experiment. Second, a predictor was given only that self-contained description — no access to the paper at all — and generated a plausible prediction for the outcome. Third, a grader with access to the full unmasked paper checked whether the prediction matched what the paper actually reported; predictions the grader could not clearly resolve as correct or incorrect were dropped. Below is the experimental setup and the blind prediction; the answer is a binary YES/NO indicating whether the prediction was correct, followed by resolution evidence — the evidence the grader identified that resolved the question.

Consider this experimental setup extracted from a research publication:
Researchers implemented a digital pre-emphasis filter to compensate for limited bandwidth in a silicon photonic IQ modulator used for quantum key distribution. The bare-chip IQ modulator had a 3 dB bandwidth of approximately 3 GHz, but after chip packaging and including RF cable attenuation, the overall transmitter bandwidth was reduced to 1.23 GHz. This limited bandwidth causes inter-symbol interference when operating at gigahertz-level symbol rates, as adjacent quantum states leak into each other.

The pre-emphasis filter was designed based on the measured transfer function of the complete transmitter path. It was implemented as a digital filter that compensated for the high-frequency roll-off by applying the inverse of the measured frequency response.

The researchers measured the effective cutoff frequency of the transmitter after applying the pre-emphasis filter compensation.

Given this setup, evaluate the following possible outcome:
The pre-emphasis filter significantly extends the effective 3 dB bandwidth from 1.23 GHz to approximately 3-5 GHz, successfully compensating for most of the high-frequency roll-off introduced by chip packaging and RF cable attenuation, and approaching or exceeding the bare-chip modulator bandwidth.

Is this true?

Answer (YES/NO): NO